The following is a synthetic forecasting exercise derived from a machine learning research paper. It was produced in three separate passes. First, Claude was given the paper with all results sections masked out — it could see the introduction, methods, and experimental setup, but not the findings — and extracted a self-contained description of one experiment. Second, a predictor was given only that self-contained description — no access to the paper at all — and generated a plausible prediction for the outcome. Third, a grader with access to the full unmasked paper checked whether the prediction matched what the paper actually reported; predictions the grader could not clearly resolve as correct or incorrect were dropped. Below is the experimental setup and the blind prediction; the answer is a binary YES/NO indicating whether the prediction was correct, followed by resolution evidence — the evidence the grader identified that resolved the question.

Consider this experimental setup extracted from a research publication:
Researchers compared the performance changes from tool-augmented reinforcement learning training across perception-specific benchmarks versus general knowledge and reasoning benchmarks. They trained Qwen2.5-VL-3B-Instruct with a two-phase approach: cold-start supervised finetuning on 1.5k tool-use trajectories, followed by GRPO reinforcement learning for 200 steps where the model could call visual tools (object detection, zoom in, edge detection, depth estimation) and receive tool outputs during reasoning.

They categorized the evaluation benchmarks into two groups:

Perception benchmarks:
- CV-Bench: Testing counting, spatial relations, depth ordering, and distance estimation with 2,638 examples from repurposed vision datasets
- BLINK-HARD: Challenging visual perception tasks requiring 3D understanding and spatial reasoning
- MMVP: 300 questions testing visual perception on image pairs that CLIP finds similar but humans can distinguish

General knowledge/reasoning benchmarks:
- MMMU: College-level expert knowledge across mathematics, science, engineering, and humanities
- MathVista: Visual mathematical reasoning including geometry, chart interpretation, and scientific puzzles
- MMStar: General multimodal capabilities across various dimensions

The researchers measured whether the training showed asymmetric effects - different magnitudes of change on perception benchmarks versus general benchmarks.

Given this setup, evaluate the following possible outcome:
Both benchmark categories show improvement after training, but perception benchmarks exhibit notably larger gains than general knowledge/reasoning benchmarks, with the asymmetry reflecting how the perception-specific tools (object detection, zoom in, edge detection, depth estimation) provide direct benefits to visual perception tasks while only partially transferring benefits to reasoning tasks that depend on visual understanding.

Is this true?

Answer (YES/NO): NO